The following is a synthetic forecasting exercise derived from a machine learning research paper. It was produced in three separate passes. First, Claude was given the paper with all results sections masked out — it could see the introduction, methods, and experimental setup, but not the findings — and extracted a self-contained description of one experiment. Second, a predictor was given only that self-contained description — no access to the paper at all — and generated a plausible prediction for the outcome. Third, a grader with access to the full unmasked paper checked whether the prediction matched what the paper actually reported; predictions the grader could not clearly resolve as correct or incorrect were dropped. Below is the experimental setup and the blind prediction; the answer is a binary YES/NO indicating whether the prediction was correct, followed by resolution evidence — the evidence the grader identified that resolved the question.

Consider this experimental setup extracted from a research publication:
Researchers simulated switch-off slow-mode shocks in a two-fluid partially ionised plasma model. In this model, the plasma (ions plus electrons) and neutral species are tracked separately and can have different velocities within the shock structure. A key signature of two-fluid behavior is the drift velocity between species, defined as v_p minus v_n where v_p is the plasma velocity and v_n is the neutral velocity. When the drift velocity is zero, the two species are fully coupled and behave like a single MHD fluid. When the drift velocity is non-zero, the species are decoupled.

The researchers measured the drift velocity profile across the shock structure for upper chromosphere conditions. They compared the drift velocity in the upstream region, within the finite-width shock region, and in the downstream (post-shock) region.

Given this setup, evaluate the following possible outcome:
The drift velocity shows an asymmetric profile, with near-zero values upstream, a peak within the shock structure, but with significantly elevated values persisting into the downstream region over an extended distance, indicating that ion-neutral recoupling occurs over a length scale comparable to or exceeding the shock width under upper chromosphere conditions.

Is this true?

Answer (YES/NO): NO